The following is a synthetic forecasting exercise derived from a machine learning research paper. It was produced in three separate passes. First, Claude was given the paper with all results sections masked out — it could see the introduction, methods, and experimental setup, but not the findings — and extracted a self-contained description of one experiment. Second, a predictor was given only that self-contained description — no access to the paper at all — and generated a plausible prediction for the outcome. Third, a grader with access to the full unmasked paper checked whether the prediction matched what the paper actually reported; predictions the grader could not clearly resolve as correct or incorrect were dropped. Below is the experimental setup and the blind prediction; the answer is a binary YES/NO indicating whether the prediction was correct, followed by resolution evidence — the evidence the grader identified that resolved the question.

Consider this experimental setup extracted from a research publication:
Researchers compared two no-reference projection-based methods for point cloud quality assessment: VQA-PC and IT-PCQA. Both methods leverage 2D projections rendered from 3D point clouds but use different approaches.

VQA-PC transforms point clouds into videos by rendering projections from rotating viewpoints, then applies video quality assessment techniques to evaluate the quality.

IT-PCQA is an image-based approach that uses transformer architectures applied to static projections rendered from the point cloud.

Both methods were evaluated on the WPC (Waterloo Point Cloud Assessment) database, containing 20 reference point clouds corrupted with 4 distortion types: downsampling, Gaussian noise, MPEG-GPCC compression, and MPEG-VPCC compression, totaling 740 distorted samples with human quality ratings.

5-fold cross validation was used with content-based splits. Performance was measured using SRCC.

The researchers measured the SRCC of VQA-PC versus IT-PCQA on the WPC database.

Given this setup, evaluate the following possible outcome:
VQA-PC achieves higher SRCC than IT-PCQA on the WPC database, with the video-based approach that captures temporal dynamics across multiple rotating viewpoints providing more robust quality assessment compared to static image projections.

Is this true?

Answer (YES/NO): YES